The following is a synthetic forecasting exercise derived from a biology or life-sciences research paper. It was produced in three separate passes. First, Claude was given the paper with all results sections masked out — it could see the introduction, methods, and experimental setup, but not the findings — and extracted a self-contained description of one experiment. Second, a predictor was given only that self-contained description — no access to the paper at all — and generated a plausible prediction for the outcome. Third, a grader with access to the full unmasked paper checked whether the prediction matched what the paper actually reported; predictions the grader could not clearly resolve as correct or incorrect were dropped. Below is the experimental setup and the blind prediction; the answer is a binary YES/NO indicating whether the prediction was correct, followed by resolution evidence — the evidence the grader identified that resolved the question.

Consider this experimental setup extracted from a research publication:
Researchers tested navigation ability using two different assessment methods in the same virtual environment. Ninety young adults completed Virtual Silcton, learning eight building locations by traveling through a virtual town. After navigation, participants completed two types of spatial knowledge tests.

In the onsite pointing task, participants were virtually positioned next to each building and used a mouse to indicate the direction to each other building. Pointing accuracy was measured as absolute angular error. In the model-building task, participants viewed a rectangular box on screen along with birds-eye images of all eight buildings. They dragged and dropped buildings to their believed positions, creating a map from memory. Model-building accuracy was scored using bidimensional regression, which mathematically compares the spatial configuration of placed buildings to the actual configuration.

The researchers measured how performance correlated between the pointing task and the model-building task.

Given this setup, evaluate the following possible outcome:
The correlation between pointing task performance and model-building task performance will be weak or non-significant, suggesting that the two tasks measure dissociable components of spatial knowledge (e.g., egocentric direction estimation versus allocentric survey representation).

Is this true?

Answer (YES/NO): NO